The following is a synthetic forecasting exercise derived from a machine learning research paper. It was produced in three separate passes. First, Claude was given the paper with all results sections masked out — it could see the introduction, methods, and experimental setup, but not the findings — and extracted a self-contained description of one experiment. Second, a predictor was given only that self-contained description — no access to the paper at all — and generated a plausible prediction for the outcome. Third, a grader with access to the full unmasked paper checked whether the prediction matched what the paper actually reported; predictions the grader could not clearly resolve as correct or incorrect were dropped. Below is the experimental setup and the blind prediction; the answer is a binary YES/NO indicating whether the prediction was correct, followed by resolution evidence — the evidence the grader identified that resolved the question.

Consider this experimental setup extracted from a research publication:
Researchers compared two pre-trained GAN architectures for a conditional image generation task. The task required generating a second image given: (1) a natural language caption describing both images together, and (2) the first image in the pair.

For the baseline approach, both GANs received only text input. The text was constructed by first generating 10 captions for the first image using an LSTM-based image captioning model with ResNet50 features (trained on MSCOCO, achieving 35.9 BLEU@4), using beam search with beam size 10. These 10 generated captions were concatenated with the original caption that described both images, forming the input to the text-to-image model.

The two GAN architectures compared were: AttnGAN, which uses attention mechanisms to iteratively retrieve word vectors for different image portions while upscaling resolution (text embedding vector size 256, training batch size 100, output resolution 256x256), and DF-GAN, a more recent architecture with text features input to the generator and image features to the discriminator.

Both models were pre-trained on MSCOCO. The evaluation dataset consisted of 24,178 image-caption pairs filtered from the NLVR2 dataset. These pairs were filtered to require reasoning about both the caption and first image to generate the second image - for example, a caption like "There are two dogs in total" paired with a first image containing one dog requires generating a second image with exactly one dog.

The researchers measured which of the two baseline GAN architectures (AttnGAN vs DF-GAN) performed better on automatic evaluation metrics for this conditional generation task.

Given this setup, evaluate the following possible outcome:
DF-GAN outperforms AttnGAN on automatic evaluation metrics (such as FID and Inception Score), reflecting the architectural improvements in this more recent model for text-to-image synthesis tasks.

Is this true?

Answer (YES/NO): YES